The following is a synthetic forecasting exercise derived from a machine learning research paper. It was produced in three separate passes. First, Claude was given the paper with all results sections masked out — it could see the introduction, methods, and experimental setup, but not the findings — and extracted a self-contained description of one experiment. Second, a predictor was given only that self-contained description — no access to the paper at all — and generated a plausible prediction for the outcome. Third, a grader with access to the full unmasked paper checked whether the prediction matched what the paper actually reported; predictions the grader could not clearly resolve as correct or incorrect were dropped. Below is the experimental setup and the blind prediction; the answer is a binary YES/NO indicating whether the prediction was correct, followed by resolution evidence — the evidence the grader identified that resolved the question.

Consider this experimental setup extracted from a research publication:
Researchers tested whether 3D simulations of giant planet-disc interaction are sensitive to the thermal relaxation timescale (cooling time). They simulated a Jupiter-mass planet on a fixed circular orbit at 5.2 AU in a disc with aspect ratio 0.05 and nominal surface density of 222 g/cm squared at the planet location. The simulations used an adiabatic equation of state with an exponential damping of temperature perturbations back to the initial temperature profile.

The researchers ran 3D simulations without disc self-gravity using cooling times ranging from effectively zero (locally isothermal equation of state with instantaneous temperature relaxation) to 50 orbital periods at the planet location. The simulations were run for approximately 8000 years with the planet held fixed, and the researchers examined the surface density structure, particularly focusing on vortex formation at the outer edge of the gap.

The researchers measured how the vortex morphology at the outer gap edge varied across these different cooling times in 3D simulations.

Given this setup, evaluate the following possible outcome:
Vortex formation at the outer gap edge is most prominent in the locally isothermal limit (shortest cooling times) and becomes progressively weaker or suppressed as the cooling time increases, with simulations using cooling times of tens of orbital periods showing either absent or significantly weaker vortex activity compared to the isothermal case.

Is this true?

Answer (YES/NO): NO